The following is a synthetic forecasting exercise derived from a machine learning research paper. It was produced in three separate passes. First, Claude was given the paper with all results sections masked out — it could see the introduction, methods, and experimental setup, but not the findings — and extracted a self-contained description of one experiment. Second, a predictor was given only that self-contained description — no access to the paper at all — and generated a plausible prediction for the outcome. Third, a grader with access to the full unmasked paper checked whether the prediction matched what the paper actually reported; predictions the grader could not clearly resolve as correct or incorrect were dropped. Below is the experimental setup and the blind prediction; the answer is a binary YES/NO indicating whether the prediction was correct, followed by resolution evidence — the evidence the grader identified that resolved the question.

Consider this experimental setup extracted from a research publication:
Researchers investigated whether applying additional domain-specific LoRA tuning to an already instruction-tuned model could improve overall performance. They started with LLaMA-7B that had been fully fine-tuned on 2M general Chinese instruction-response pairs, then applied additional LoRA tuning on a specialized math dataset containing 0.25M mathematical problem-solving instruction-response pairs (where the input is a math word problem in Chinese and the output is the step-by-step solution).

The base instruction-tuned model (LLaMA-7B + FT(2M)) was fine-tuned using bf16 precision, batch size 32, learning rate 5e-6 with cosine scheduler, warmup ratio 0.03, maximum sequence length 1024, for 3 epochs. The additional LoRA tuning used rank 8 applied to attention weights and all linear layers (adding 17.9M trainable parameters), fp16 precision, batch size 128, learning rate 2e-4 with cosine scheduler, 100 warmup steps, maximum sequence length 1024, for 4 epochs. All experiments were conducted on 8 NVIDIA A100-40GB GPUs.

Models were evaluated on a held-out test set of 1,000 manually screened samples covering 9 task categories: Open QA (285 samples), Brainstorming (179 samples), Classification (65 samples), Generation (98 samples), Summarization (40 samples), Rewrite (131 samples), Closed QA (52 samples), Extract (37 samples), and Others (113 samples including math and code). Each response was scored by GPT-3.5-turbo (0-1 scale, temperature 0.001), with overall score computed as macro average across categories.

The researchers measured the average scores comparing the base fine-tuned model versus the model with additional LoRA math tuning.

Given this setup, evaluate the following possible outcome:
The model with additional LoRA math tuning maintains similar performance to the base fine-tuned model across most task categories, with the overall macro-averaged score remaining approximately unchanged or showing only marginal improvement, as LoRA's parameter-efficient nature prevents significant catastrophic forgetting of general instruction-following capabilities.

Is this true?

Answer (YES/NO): YES